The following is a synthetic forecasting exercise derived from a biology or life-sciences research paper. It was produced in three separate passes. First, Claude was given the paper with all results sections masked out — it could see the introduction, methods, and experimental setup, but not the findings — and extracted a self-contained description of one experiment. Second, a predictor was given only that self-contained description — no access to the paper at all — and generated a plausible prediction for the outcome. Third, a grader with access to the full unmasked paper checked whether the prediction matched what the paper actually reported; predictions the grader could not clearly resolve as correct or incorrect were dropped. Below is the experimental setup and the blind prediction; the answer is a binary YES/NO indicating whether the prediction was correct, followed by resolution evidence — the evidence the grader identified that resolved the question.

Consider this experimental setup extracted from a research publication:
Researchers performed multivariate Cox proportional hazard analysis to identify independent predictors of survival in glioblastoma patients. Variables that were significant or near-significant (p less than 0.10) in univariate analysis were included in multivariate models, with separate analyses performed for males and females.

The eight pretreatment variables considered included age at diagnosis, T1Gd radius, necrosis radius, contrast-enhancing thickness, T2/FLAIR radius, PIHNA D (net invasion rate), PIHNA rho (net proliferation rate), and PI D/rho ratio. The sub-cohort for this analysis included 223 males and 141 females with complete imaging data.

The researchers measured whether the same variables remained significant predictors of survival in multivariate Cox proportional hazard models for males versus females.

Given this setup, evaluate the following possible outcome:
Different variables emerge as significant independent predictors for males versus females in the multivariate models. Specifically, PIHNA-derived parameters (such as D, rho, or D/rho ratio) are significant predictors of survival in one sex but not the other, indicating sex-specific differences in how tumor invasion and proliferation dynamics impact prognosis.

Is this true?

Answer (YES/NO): YES